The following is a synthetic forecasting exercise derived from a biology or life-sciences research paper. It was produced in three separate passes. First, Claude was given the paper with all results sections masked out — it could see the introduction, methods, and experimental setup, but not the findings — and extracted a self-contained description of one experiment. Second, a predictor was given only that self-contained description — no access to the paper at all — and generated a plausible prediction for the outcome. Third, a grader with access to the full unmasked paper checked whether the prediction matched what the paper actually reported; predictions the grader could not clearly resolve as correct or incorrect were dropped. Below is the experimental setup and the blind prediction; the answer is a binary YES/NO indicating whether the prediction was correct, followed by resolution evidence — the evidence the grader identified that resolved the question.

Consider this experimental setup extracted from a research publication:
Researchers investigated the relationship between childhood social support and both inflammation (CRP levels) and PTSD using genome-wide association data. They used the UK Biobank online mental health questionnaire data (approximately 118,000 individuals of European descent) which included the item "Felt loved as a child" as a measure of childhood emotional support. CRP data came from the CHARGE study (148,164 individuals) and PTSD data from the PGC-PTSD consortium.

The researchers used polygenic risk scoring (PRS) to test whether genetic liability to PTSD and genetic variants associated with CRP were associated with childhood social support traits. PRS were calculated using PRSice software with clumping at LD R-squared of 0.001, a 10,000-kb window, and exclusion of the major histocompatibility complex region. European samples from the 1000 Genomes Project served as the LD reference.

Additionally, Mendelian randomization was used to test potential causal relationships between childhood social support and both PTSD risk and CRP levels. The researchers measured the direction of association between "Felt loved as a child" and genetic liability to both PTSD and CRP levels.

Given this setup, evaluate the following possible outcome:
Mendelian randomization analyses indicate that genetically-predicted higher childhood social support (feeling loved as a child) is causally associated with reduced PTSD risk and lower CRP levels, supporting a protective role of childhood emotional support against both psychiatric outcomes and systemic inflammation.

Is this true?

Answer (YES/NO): NO